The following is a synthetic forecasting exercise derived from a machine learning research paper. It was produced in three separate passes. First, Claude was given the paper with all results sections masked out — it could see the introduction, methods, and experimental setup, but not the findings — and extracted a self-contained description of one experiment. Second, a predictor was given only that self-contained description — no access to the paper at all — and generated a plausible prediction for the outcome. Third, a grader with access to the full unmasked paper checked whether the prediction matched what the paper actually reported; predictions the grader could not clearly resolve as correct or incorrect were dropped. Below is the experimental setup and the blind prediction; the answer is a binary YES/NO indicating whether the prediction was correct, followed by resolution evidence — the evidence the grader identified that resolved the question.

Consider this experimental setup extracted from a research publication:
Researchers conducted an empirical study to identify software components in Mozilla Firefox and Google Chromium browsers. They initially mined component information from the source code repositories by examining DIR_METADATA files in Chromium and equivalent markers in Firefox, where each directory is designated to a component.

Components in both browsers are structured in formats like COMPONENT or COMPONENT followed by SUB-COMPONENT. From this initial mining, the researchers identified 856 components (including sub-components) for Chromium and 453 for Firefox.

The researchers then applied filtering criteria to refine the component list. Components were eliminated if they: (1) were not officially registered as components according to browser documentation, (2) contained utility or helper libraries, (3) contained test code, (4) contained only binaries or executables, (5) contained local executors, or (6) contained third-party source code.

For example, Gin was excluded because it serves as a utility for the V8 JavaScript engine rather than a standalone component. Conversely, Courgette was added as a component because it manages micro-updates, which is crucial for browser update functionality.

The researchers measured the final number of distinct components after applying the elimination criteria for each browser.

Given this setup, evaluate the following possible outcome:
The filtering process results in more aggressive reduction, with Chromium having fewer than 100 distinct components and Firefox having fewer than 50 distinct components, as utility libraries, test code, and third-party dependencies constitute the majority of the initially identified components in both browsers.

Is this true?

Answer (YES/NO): NO